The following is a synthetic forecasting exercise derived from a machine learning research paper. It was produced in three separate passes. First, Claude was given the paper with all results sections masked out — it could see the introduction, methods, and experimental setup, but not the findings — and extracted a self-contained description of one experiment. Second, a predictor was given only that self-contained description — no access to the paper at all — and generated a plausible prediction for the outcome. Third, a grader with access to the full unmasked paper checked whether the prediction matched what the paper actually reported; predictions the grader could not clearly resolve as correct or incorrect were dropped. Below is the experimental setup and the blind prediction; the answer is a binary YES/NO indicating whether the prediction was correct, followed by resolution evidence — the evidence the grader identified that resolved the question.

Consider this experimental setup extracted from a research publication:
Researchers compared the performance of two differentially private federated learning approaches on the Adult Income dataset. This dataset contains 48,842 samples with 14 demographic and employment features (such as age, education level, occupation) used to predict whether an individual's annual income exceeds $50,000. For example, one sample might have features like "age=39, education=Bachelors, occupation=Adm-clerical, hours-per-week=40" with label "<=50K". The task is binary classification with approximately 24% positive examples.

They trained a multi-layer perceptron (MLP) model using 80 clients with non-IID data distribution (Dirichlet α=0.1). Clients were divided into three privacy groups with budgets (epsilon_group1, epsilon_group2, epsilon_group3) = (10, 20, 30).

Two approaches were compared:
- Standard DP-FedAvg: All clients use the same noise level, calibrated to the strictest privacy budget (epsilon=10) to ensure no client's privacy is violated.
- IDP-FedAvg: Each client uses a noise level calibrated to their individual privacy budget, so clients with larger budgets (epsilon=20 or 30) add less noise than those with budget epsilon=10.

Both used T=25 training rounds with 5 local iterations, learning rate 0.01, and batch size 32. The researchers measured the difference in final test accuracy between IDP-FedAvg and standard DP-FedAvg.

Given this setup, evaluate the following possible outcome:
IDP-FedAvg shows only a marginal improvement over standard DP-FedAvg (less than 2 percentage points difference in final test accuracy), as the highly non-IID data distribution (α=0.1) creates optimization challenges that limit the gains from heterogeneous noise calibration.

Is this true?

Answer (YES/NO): NO